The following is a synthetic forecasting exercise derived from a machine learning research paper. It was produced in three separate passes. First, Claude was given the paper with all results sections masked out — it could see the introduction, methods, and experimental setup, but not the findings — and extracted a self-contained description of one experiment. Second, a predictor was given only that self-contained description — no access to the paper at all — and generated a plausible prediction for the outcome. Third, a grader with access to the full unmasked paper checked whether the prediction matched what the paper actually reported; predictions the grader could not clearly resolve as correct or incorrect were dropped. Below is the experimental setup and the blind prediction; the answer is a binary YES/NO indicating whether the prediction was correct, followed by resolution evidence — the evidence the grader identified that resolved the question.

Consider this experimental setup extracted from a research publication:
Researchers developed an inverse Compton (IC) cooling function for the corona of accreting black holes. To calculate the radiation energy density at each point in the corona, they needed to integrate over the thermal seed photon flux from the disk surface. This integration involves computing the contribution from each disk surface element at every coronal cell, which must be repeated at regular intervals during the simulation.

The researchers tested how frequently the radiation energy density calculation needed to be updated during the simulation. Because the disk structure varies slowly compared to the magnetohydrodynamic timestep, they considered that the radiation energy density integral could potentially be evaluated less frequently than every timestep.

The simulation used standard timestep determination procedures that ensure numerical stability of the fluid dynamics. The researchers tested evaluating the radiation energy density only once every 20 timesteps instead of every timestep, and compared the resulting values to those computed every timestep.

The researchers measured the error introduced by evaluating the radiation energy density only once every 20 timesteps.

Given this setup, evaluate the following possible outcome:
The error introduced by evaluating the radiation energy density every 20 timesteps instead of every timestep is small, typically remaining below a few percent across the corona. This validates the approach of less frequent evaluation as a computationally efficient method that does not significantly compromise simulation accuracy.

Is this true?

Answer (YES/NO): YES